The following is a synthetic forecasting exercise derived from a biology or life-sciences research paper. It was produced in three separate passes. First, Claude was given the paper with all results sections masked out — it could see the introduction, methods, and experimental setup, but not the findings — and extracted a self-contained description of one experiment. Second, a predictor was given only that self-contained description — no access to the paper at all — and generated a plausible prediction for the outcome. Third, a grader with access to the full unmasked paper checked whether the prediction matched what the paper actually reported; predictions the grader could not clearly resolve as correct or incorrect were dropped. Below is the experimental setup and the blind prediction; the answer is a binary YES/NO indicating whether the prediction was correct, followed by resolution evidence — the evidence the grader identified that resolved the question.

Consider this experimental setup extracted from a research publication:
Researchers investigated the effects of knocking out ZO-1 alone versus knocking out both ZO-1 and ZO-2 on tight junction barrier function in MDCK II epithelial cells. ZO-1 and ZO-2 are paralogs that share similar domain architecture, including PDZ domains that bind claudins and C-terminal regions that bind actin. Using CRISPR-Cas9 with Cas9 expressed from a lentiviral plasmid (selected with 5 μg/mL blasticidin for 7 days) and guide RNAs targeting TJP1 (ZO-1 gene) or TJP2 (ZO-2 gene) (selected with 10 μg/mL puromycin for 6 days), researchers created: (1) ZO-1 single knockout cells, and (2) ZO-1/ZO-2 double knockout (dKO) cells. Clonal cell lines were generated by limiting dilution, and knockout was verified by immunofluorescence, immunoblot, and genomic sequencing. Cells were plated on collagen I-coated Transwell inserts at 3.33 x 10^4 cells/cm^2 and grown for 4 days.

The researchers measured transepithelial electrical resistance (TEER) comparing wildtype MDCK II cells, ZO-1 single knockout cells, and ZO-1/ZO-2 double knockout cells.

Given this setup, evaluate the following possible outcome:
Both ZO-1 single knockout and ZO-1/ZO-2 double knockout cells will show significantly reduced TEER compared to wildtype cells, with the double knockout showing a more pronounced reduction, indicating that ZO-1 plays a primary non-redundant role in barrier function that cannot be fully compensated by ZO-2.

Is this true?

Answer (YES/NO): NO